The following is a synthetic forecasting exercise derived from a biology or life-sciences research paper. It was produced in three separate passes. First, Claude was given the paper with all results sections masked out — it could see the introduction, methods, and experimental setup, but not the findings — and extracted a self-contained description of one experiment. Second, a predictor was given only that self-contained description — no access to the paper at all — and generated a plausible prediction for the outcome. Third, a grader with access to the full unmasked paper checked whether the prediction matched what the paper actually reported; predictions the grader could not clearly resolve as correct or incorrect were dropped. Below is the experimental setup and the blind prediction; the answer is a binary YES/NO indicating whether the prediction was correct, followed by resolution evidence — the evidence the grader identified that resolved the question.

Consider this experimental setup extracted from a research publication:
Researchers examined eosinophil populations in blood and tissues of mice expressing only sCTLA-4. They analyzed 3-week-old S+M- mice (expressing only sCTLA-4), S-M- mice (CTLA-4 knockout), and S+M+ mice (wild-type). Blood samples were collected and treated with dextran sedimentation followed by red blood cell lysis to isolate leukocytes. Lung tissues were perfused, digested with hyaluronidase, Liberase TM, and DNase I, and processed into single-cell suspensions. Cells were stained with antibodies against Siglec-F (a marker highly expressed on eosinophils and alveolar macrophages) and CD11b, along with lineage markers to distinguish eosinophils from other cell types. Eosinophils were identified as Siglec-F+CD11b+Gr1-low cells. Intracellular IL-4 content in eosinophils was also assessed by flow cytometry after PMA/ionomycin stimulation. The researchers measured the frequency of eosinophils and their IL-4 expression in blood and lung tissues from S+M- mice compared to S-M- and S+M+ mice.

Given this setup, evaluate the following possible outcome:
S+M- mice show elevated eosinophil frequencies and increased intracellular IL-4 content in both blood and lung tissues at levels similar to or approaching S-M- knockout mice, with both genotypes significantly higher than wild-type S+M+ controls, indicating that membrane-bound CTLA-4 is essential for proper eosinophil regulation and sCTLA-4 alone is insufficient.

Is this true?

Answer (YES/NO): NO